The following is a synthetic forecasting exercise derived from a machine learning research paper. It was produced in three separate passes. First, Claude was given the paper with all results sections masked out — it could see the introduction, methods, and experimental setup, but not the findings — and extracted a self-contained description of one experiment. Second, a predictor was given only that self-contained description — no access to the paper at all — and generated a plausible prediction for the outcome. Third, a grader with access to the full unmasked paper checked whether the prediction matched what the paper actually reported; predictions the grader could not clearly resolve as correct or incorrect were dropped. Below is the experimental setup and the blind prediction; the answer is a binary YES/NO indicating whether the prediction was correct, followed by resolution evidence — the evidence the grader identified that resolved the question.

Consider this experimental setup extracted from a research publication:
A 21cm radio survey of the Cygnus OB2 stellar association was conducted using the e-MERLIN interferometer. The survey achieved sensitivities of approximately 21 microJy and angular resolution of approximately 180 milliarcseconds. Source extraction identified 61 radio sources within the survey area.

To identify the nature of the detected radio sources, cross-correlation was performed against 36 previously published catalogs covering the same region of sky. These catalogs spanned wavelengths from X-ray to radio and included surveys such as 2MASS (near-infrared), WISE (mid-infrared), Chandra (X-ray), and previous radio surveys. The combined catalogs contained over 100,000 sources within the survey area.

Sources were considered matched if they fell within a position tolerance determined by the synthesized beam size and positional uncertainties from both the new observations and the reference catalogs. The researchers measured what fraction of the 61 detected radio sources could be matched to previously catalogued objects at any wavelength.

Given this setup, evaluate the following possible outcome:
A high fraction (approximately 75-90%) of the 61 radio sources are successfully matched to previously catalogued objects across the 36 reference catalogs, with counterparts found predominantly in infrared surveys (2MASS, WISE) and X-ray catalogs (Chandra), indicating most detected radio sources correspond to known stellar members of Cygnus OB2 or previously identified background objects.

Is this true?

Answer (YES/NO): NO